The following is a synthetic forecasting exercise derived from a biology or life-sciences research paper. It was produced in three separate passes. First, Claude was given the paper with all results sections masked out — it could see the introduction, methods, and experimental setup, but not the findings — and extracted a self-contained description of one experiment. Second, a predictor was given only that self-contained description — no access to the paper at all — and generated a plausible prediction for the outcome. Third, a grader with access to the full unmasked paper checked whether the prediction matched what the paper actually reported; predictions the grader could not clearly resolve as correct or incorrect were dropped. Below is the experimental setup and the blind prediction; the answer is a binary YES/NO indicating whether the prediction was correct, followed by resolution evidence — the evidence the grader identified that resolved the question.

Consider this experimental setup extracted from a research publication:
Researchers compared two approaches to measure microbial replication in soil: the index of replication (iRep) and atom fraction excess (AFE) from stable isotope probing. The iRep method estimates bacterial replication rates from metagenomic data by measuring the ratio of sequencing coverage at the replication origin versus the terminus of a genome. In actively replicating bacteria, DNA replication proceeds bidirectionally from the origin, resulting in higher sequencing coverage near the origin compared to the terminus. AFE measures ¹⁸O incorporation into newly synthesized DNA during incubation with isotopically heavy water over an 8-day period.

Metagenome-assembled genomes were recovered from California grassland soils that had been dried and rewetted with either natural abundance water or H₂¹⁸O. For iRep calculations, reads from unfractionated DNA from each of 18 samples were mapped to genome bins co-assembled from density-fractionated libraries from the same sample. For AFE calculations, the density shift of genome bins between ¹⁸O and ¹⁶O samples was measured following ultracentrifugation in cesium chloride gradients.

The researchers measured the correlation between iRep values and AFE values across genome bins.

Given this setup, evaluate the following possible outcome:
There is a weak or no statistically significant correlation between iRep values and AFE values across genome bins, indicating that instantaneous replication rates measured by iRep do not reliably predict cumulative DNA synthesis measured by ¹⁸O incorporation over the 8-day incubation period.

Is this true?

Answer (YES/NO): NO